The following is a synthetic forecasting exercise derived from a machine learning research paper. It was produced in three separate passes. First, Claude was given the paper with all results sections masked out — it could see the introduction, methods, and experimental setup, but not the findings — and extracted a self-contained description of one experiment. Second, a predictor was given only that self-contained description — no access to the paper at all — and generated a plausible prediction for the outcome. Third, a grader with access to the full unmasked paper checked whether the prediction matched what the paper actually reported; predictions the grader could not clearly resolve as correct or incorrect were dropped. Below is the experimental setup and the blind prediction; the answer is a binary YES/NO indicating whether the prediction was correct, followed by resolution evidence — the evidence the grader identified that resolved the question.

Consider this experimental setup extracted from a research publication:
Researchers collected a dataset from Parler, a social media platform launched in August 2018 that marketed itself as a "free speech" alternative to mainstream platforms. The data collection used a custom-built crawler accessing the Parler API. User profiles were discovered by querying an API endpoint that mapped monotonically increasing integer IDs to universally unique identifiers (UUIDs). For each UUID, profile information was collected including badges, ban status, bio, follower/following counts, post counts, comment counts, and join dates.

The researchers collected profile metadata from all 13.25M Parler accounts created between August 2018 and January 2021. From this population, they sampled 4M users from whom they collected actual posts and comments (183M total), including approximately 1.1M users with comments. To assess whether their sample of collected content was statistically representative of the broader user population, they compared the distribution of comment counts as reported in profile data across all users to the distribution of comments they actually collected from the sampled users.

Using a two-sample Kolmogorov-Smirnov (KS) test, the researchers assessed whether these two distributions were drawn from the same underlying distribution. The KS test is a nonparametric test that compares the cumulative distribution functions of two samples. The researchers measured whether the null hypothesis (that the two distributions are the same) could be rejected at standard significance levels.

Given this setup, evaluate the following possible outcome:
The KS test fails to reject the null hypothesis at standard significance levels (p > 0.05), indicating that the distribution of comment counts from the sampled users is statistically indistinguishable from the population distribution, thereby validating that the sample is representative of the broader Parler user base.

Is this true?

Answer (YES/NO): NO